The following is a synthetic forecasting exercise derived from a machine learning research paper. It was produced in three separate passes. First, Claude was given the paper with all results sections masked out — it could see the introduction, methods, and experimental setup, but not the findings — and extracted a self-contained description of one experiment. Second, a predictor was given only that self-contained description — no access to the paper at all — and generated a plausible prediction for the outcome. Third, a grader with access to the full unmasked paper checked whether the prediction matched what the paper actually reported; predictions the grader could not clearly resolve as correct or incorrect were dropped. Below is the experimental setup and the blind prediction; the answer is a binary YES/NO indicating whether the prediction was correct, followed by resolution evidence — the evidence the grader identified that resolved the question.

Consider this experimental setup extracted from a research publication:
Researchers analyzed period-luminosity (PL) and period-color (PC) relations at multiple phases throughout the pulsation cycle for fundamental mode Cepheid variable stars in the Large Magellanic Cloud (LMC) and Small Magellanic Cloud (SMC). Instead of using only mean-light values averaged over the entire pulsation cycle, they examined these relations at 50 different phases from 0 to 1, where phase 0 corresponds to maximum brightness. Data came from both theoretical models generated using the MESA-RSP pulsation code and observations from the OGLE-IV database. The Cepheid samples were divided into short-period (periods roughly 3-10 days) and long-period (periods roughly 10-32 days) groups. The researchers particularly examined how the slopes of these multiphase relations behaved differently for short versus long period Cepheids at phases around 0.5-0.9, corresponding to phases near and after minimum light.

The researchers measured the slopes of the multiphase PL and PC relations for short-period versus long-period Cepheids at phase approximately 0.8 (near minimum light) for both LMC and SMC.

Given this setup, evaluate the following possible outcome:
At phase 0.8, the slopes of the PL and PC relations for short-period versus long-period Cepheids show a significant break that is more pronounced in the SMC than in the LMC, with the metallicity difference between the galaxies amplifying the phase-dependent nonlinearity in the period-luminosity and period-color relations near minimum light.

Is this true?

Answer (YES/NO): NO